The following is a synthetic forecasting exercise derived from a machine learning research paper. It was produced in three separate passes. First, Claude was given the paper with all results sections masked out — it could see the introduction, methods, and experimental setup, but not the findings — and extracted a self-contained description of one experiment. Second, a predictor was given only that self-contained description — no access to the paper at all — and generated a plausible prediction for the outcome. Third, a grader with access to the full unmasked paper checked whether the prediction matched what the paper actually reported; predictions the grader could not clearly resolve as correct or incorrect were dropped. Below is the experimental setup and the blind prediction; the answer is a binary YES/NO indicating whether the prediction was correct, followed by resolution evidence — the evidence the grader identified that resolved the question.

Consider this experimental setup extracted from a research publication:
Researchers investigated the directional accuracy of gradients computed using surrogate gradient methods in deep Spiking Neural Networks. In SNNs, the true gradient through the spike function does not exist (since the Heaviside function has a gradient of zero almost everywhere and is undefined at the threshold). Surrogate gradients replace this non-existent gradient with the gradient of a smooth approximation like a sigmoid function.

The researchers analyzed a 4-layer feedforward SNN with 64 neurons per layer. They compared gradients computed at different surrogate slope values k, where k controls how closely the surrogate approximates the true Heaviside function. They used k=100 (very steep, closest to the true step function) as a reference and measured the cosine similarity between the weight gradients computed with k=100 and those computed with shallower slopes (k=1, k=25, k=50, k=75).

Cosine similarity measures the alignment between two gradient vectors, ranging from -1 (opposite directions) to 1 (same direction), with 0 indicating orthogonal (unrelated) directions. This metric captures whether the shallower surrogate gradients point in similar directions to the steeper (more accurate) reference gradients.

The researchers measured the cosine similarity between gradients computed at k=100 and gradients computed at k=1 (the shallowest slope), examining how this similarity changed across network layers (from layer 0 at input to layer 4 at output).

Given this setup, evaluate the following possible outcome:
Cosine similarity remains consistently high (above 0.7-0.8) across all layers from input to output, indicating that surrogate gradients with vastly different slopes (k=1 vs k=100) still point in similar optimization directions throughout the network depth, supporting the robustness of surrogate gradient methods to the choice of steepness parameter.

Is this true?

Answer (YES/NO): NO